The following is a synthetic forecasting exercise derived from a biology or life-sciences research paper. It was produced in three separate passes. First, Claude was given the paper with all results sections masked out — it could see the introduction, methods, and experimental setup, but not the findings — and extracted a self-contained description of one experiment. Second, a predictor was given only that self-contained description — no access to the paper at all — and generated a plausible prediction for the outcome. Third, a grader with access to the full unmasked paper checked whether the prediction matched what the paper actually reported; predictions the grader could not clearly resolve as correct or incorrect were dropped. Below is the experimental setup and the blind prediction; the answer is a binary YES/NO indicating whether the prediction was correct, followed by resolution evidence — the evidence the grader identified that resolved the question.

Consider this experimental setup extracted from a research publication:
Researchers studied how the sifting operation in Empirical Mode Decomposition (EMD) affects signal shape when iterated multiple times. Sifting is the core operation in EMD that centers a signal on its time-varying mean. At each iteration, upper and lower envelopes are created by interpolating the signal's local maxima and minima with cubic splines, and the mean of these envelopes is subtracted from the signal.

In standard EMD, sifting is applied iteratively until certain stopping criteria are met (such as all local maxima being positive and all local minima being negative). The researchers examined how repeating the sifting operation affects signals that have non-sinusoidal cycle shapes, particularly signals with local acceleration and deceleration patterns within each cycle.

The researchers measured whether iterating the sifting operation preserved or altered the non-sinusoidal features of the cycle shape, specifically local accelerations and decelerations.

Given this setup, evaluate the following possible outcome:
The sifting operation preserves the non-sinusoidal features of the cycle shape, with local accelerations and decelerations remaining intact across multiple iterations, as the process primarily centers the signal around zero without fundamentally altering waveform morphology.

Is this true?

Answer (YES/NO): NO